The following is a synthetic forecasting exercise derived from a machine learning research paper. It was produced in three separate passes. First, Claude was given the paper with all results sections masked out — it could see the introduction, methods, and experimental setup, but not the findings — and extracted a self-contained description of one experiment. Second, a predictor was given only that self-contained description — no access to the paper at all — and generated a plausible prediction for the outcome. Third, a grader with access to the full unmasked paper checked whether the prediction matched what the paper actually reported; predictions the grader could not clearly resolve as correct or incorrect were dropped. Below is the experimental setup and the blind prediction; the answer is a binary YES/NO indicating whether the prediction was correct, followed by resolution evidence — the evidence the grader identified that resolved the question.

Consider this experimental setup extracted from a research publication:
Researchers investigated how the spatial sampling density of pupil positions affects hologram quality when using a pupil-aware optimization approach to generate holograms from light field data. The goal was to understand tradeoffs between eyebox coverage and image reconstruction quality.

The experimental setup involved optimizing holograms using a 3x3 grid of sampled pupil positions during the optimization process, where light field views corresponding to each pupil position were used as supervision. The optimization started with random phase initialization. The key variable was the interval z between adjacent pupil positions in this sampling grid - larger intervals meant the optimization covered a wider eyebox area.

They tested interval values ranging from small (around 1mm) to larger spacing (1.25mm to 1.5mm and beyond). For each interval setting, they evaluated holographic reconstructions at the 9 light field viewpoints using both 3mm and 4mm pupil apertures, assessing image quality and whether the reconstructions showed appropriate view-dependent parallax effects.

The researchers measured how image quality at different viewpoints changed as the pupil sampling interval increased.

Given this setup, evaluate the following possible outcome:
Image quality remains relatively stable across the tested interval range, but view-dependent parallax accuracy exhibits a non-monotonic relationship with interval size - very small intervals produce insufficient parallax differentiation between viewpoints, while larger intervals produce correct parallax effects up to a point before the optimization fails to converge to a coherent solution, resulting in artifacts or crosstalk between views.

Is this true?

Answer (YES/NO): NO